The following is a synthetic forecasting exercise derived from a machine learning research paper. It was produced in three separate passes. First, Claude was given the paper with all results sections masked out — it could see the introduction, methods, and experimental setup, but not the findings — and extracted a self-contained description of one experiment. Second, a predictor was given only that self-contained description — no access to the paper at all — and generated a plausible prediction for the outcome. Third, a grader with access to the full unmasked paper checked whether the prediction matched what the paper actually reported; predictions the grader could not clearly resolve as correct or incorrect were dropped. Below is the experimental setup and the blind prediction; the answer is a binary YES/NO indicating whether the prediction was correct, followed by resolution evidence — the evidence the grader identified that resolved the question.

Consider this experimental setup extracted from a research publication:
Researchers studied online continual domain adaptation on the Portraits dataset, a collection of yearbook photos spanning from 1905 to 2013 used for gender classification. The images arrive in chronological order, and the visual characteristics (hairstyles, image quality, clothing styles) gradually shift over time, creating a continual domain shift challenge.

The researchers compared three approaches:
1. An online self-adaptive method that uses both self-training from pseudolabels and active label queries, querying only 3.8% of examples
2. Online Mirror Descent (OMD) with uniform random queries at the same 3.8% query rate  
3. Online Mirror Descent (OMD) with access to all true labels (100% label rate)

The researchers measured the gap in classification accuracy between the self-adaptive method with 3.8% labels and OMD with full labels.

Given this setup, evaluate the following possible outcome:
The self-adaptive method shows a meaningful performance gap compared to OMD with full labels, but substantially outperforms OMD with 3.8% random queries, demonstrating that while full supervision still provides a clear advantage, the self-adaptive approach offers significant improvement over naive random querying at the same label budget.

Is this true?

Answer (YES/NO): NO